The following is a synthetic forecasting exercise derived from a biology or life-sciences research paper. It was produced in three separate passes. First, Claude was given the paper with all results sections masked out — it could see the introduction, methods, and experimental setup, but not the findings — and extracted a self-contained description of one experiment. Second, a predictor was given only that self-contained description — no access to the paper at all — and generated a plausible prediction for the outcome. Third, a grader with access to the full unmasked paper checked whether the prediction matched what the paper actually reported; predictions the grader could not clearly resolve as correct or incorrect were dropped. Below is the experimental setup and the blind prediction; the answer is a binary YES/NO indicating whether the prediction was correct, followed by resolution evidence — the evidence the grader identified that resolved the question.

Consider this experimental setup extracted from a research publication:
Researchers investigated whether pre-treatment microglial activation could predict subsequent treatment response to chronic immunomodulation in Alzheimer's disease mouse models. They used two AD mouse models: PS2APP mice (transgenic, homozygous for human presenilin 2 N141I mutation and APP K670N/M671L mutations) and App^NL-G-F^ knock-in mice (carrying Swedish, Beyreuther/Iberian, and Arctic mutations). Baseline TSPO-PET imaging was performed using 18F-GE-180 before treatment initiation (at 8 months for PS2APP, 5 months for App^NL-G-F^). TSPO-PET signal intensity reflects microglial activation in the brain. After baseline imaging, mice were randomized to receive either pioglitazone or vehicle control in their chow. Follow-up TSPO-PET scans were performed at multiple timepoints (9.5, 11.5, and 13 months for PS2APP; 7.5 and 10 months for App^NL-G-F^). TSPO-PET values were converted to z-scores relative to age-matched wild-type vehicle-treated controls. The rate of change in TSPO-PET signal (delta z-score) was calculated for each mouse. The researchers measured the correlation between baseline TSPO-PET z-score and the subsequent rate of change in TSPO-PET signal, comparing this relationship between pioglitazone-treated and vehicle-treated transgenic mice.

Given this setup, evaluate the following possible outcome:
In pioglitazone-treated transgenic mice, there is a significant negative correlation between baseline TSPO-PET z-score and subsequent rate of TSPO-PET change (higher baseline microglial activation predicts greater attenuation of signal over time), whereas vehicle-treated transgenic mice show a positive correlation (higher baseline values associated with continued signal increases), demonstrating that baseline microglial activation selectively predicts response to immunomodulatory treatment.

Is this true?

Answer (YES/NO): NO